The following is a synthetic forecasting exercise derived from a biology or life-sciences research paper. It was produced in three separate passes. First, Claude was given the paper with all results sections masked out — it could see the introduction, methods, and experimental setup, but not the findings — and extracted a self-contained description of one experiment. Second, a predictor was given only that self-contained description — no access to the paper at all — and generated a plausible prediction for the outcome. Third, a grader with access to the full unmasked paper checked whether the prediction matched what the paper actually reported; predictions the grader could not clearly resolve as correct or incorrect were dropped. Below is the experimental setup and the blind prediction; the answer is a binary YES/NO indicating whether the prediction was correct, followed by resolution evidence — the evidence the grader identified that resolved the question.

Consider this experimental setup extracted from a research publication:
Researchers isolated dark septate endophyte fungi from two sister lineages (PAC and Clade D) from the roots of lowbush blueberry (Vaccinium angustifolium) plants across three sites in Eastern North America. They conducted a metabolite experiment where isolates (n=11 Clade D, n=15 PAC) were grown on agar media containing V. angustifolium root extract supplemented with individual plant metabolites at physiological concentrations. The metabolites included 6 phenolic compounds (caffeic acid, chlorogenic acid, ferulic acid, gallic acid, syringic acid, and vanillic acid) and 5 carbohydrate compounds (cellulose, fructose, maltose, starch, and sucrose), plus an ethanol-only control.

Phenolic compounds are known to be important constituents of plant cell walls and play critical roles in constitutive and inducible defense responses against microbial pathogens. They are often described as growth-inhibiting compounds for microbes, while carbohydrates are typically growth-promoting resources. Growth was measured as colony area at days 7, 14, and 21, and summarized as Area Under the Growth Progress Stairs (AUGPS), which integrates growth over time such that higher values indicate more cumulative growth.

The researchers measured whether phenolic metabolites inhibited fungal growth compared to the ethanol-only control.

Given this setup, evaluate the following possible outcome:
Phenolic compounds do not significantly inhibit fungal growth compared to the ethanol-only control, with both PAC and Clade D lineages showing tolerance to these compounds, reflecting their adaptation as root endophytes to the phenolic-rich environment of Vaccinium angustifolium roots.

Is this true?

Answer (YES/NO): NO